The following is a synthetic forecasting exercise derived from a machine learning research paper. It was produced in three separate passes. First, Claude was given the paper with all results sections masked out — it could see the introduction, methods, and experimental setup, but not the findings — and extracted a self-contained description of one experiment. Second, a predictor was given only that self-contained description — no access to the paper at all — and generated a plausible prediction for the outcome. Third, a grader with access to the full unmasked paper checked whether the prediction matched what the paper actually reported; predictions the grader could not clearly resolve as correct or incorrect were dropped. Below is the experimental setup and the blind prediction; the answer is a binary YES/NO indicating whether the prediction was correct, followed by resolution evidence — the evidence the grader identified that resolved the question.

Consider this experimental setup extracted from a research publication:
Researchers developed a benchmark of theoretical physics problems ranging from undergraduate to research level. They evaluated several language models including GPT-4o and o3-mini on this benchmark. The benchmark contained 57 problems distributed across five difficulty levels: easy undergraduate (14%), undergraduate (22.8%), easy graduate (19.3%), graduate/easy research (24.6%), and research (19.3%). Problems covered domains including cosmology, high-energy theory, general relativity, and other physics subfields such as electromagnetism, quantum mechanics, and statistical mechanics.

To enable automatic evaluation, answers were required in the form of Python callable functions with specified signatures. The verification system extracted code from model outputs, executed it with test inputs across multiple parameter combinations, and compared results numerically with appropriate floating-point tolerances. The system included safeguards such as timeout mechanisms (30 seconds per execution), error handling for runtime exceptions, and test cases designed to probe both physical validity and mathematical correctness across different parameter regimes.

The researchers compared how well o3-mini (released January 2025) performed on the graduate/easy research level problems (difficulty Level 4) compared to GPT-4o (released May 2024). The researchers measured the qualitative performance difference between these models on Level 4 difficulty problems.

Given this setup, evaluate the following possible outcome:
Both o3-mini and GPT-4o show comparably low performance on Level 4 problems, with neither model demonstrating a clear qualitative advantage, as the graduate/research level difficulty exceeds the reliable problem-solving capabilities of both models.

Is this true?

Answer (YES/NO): NO